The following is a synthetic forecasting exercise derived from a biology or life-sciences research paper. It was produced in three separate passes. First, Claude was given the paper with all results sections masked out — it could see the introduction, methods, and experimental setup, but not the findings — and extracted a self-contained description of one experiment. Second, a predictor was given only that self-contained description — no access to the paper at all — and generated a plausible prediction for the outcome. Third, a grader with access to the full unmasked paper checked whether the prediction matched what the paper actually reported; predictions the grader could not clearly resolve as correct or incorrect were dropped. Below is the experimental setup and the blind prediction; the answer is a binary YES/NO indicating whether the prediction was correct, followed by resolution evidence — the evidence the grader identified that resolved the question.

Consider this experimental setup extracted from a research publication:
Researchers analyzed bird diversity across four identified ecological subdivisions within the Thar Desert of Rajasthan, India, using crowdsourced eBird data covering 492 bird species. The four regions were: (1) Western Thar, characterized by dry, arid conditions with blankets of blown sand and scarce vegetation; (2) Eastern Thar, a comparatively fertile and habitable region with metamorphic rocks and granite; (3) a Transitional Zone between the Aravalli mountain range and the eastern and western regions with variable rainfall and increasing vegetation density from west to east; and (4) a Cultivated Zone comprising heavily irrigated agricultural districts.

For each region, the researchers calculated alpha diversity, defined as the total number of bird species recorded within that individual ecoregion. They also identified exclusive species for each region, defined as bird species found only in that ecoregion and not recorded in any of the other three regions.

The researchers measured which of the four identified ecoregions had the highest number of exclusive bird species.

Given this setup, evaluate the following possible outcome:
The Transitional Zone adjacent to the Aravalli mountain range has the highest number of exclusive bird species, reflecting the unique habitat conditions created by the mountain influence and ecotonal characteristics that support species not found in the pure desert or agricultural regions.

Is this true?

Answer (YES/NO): NO